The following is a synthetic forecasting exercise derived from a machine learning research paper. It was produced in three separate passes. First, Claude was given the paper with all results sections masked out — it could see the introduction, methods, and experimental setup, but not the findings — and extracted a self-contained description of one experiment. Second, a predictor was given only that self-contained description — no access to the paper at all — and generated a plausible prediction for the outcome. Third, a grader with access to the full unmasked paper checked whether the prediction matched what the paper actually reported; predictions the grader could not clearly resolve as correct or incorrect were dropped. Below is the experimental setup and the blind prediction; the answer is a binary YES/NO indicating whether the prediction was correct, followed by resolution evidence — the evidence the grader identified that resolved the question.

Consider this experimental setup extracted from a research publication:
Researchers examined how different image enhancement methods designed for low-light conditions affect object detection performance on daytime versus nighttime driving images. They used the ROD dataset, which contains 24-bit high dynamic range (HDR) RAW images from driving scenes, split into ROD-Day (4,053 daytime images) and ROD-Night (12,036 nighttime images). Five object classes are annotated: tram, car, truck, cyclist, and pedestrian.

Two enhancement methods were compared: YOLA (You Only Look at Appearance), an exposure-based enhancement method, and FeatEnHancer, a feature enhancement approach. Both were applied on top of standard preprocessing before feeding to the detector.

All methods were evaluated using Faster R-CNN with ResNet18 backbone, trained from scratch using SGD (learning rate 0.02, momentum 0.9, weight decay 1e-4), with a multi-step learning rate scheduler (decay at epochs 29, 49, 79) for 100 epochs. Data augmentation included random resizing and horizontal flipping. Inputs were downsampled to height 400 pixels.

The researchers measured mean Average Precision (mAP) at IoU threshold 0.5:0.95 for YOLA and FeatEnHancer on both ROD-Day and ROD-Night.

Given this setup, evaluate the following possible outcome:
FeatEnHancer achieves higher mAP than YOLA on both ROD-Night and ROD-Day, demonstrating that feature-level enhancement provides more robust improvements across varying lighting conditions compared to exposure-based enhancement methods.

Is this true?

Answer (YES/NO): YES